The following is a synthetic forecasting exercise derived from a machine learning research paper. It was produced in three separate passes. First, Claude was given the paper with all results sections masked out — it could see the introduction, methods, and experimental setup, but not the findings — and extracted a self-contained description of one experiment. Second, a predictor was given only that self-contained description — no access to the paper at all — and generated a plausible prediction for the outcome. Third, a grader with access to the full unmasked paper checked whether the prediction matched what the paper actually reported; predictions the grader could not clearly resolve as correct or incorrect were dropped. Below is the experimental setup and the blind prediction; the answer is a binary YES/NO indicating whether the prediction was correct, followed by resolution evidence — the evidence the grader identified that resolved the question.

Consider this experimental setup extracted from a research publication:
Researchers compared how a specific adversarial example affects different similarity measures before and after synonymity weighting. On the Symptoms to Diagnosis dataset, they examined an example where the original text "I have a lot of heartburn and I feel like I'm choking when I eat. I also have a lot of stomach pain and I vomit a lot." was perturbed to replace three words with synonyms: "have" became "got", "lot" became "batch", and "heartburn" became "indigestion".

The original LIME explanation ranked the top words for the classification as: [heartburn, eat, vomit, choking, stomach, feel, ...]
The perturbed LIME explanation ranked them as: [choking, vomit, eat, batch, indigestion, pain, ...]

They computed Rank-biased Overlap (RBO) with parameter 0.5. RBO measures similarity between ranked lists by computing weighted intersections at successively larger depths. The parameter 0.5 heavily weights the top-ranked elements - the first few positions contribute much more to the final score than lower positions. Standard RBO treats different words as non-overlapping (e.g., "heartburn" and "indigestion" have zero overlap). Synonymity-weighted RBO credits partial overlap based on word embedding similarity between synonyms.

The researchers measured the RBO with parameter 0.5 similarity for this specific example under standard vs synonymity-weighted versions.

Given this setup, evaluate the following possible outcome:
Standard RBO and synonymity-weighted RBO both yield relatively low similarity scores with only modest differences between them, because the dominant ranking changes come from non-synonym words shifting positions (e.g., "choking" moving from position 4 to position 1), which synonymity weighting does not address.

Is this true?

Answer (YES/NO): YES